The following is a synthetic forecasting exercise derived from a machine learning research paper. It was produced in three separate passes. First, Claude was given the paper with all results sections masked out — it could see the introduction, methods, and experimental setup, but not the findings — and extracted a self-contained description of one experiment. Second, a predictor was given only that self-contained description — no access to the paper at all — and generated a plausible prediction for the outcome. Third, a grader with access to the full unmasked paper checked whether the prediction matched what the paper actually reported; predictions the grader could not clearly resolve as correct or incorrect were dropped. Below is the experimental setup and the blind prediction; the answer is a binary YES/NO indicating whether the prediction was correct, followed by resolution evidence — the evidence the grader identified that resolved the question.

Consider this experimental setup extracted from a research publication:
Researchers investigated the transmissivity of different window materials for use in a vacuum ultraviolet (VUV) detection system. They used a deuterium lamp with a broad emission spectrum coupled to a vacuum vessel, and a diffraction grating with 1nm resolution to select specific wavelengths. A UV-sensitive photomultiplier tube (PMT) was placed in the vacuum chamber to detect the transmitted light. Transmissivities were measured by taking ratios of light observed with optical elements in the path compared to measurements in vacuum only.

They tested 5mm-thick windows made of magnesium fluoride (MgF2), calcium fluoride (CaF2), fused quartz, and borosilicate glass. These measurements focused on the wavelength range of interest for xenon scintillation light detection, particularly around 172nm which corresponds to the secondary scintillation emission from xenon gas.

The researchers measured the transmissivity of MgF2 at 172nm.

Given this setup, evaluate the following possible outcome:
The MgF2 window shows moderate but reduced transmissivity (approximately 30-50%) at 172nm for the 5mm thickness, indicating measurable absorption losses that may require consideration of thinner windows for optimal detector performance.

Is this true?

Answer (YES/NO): NO